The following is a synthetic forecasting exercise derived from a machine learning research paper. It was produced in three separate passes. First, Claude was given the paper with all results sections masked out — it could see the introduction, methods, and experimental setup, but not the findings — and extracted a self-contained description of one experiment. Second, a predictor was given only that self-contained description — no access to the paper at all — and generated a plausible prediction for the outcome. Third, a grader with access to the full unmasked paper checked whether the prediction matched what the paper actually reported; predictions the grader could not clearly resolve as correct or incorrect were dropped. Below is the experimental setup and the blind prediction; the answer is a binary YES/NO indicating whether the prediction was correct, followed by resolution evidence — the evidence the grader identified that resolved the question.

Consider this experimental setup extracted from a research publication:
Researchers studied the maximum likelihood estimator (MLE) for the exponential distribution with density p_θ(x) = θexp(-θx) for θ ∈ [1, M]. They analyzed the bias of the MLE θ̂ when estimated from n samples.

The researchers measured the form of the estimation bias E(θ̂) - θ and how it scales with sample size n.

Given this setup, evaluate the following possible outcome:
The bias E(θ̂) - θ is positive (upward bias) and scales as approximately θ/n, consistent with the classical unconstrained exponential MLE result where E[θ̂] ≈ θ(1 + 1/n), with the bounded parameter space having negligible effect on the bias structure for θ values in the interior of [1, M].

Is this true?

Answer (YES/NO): YES